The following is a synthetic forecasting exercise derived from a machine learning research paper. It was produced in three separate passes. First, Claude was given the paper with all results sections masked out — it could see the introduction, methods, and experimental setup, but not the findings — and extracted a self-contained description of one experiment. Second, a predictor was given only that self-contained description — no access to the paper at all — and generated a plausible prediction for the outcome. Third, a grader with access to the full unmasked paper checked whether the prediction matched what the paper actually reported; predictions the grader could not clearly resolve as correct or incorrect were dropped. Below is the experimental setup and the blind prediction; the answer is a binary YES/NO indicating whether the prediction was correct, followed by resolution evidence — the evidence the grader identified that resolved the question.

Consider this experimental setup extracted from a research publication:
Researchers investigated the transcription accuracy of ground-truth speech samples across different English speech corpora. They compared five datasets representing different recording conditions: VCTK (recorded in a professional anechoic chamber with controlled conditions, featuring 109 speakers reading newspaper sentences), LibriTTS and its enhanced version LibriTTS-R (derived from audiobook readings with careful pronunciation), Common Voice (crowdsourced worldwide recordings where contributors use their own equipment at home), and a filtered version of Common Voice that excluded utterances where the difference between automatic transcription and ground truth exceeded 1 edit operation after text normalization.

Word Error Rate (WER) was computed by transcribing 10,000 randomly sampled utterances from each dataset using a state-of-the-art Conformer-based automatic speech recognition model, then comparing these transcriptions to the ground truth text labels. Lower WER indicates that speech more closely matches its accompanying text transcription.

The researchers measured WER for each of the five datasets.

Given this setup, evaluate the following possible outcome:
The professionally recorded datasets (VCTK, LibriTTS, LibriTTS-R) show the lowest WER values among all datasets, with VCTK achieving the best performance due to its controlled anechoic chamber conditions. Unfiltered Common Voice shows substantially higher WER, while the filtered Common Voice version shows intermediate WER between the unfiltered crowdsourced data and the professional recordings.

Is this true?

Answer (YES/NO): NO